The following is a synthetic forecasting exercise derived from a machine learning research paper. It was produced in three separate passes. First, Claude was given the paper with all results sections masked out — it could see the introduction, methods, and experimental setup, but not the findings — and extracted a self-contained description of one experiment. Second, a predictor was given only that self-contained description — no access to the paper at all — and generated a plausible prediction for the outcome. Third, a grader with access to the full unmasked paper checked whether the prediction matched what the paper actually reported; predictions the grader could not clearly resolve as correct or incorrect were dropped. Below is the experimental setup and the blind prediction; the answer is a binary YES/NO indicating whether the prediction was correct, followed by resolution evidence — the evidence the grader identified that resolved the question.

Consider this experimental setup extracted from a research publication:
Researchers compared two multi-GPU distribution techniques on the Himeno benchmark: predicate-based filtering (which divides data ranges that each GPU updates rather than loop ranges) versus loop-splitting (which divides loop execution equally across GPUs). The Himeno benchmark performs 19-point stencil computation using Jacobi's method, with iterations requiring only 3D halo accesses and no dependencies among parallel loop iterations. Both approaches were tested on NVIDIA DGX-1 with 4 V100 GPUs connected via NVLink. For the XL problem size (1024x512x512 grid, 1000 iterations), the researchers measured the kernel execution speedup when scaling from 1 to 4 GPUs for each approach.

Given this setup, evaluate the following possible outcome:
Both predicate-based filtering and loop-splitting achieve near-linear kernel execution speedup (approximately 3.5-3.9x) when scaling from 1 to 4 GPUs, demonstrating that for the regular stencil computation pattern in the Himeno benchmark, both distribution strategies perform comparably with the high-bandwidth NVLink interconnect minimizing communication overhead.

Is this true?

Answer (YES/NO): NO